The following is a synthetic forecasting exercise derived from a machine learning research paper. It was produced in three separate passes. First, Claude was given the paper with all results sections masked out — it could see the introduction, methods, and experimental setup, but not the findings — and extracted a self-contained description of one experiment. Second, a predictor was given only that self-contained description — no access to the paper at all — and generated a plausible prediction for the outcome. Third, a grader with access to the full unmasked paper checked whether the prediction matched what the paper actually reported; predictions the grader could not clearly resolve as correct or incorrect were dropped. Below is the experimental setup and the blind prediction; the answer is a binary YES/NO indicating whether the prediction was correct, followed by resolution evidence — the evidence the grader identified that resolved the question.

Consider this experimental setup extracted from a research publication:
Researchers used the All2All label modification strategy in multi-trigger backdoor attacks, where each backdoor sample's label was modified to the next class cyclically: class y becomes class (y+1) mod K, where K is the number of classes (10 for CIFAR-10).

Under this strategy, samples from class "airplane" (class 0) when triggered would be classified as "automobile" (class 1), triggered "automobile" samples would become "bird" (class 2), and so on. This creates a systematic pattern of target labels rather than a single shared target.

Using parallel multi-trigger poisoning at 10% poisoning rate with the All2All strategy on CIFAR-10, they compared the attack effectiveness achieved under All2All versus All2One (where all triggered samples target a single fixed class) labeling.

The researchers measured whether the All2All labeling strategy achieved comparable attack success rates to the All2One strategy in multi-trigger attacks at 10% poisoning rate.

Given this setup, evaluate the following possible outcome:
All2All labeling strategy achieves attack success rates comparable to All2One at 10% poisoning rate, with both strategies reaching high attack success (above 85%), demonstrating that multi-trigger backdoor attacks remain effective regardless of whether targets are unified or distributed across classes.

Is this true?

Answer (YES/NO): NO